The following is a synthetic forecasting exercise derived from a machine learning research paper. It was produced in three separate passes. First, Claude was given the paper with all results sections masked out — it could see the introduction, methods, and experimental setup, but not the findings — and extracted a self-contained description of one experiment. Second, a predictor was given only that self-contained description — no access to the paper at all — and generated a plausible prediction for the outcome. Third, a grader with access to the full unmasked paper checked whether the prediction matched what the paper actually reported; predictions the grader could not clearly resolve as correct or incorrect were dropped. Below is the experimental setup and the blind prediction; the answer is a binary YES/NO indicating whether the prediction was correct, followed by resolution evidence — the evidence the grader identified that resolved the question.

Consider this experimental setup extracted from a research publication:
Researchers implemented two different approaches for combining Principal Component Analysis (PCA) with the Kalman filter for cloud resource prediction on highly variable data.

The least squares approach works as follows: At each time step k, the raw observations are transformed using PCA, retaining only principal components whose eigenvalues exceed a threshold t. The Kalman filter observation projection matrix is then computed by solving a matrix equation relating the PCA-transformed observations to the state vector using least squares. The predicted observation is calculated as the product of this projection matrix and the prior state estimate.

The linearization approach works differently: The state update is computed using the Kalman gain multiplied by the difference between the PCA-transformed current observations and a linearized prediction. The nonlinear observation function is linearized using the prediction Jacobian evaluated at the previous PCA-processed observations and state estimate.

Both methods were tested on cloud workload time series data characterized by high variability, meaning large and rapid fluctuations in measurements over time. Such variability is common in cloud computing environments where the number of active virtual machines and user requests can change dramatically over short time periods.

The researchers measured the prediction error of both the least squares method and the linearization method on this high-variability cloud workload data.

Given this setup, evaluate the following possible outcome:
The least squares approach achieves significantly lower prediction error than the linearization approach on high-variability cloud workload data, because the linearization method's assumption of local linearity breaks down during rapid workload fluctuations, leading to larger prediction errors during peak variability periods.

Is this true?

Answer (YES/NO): NO